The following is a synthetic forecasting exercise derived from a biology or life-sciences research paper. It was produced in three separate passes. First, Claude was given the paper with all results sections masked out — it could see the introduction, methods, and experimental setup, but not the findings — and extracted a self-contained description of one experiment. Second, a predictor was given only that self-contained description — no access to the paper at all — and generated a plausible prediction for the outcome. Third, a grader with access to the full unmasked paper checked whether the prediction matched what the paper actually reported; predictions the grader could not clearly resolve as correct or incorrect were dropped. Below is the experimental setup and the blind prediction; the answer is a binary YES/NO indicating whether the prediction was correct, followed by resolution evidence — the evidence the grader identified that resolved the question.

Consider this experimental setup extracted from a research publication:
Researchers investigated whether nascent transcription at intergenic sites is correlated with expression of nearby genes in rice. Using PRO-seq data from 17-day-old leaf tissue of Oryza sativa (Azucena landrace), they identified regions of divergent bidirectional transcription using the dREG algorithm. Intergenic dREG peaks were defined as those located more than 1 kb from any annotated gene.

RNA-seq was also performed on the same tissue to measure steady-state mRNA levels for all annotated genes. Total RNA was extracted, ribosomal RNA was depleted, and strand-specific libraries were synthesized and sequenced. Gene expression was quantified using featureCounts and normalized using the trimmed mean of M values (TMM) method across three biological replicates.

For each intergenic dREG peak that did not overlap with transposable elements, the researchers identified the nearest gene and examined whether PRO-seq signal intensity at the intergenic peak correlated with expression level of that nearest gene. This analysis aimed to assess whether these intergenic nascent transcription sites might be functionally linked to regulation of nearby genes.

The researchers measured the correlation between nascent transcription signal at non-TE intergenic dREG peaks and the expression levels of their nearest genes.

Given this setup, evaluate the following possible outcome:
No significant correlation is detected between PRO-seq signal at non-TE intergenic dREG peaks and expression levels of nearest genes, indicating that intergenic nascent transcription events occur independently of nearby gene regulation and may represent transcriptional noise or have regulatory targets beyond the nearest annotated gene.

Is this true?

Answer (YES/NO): NO